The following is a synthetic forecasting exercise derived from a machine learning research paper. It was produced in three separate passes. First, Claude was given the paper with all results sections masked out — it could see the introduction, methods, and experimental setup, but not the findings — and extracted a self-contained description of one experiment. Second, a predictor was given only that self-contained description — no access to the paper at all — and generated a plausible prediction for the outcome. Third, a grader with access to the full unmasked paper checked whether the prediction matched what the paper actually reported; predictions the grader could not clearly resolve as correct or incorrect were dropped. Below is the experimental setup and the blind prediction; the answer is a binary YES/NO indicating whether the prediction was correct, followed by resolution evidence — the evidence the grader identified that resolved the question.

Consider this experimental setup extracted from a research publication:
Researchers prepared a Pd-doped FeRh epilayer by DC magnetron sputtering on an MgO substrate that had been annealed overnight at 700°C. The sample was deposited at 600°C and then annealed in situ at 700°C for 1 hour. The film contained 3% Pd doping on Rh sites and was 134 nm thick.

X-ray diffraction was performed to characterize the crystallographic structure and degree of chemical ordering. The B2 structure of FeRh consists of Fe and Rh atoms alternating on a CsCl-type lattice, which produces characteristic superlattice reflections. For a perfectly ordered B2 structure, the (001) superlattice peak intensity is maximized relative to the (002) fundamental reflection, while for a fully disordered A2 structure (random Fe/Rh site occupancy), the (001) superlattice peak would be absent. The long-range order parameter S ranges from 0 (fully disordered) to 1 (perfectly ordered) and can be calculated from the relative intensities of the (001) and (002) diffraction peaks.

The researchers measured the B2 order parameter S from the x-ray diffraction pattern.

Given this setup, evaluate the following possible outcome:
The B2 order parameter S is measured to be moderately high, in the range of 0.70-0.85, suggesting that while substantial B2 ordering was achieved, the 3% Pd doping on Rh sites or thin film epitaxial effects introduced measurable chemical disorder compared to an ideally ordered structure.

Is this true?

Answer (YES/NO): YES